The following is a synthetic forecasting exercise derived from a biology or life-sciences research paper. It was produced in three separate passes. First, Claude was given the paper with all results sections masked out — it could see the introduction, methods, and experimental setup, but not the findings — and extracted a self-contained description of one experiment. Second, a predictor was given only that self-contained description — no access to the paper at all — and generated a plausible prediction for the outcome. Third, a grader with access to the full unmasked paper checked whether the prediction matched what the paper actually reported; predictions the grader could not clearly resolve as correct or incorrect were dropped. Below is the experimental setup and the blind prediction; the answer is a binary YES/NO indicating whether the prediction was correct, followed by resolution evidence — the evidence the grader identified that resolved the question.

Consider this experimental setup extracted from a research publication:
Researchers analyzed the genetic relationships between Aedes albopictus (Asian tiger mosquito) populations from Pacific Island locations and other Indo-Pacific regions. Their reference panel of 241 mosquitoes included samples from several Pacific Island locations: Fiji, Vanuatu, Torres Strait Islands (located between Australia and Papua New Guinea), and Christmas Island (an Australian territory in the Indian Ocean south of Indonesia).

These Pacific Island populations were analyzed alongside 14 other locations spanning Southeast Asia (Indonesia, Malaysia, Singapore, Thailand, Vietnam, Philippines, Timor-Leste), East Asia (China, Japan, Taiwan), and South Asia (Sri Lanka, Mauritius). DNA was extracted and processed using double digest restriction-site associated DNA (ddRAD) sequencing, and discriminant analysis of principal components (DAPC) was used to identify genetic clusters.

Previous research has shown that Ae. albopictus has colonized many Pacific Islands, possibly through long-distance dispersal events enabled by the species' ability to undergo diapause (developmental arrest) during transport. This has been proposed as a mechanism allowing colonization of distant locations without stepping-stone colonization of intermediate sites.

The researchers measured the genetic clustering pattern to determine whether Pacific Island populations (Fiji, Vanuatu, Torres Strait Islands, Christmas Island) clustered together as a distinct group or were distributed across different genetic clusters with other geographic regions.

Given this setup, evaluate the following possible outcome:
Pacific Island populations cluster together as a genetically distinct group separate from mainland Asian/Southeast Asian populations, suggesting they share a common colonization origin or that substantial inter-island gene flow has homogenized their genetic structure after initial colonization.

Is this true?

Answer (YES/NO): NO